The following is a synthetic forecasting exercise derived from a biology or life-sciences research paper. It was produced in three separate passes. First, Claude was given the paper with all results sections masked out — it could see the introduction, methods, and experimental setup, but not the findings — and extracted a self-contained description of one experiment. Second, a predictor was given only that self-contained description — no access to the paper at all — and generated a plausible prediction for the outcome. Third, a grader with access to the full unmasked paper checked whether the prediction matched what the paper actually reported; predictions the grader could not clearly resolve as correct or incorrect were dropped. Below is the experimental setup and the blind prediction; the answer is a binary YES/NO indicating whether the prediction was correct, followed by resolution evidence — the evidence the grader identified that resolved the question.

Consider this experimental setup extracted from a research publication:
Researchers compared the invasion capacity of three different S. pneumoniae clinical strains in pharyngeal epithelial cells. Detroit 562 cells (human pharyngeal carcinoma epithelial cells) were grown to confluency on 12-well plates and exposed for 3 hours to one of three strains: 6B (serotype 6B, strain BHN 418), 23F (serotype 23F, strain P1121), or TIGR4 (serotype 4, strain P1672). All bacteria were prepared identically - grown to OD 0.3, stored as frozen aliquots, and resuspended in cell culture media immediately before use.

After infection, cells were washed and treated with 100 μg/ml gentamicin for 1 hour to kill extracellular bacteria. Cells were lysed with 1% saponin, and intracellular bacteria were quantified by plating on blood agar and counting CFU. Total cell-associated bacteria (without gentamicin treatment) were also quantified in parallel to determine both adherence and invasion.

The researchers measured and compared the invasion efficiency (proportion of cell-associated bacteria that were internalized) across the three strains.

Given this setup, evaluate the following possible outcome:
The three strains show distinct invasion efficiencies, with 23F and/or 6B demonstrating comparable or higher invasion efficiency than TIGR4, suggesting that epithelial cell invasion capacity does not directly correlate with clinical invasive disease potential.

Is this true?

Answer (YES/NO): NO